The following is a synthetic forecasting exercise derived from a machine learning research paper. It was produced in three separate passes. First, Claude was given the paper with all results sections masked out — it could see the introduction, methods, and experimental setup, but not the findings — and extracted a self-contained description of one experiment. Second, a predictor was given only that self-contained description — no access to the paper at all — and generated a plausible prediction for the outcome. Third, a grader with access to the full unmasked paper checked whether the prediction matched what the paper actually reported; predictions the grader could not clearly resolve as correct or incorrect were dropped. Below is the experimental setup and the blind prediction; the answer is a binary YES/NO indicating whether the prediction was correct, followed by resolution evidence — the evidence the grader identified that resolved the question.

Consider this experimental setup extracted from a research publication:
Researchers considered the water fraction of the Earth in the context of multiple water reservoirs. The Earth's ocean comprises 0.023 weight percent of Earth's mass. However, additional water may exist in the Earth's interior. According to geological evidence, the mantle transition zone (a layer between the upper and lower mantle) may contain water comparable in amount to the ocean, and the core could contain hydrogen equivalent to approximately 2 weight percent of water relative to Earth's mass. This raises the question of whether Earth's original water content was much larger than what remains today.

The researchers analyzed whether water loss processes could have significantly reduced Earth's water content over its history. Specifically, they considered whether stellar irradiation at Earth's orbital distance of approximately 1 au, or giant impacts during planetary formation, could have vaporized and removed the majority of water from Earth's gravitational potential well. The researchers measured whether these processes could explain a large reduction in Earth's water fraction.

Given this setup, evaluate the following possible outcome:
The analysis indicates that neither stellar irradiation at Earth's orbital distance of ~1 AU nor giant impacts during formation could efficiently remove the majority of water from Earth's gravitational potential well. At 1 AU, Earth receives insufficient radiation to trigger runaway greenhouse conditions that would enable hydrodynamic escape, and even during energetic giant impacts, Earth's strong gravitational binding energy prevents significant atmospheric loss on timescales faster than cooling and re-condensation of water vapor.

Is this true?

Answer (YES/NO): YES